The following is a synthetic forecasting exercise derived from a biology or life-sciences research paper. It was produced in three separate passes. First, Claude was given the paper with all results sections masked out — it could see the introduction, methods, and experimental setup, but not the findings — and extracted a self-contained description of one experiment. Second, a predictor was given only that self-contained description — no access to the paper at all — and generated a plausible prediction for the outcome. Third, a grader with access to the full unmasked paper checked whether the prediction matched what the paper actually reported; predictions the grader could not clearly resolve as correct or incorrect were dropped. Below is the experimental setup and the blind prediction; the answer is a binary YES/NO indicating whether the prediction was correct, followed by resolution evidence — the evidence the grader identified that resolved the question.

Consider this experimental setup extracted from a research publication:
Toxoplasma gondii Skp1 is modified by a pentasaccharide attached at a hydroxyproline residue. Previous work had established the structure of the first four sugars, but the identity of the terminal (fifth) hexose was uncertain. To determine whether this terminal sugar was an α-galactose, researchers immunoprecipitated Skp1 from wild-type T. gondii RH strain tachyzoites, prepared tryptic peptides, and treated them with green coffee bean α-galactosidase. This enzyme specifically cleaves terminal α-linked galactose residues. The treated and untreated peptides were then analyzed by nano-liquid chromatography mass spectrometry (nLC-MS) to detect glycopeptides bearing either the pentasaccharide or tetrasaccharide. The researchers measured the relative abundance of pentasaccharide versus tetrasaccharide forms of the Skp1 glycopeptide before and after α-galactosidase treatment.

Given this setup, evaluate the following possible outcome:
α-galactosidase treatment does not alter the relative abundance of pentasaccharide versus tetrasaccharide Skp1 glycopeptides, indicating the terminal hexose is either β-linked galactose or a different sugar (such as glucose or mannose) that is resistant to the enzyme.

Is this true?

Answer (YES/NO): NO